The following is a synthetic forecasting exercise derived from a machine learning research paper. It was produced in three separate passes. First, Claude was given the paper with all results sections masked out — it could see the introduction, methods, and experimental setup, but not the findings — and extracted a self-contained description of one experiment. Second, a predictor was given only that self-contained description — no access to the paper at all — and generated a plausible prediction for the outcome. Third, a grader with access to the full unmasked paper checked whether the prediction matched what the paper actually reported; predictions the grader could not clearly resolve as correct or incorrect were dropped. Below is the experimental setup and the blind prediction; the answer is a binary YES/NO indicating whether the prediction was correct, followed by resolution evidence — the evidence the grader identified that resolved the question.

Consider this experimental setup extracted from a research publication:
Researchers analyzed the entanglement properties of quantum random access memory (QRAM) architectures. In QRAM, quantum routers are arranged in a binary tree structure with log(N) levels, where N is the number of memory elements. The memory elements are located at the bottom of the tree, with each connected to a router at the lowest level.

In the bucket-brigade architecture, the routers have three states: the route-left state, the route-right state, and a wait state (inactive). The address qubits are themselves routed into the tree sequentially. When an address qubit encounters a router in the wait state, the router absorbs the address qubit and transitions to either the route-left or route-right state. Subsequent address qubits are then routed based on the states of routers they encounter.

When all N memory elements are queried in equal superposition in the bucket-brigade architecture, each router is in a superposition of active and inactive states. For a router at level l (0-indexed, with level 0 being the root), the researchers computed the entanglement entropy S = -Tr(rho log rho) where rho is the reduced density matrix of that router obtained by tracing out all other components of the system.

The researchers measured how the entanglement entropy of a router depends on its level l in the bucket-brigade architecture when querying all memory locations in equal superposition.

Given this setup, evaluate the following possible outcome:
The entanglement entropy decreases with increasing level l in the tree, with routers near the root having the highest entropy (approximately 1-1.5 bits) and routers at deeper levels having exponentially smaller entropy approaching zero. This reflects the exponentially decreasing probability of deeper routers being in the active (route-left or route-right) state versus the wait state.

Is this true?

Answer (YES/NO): YES